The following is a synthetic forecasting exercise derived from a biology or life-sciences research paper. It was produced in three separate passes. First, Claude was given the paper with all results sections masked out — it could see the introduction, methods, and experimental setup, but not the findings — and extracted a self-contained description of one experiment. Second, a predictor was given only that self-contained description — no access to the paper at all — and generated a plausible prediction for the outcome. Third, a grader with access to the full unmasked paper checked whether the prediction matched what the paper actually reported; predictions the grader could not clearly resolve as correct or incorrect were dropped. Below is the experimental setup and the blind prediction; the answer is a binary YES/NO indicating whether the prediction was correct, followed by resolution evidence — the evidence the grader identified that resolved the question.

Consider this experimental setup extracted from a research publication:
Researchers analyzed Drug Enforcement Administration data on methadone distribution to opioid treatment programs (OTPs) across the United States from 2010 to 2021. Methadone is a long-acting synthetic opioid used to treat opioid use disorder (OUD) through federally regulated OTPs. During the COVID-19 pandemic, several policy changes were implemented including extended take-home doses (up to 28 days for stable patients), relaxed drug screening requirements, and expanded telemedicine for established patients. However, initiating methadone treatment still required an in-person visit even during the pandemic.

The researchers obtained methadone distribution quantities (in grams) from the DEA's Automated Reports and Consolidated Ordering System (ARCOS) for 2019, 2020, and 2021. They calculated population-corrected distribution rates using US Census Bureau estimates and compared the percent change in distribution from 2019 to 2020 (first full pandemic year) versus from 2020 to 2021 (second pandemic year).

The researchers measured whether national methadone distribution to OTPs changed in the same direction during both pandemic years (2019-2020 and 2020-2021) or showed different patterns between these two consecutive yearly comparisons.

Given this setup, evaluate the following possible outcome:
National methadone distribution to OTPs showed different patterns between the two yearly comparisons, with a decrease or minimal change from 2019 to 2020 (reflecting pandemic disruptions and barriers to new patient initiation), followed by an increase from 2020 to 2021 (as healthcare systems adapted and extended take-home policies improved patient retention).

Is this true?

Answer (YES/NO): NO